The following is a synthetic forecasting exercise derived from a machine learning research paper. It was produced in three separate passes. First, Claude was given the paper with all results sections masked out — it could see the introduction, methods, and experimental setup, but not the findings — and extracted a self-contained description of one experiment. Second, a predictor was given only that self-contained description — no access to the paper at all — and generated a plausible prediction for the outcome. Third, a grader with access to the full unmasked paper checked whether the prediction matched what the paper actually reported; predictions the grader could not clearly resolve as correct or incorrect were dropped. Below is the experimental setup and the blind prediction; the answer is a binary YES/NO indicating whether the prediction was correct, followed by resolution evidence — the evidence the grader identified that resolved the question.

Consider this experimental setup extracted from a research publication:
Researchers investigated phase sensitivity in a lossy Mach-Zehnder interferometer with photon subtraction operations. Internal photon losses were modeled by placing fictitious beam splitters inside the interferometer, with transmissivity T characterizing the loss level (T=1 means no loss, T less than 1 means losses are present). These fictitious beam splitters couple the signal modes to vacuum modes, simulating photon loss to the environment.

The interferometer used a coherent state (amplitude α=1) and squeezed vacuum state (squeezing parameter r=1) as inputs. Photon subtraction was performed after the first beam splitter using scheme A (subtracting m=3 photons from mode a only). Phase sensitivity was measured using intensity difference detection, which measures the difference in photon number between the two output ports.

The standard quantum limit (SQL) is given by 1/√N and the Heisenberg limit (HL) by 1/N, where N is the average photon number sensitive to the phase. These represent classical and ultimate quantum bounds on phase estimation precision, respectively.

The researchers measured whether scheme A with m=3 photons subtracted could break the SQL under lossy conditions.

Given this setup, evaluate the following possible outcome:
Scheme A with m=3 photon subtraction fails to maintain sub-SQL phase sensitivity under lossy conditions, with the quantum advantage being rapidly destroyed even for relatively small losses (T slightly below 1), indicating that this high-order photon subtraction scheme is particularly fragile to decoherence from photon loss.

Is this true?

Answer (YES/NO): NO